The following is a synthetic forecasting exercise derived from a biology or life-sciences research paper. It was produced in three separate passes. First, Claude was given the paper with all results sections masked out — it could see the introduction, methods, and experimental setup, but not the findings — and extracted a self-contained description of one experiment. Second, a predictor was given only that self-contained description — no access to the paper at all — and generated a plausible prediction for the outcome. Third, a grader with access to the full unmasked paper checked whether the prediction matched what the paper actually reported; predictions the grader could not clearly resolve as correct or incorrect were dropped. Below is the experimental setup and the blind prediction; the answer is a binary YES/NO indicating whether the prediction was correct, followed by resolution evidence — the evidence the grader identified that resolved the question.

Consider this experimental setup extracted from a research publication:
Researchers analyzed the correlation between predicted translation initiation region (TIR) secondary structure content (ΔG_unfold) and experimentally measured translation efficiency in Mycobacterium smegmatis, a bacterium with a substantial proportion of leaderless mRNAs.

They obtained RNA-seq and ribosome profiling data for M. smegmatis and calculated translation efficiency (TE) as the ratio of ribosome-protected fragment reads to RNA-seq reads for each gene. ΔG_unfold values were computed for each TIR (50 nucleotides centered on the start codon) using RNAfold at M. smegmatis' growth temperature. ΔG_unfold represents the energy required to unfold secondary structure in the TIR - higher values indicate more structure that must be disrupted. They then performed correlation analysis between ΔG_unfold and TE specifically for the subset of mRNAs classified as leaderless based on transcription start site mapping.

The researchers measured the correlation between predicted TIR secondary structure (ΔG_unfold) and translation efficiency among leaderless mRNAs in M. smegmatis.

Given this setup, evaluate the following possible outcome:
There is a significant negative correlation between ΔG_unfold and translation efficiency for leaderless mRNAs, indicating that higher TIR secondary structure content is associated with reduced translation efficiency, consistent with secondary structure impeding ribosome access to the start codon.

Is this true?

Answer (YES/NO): YES